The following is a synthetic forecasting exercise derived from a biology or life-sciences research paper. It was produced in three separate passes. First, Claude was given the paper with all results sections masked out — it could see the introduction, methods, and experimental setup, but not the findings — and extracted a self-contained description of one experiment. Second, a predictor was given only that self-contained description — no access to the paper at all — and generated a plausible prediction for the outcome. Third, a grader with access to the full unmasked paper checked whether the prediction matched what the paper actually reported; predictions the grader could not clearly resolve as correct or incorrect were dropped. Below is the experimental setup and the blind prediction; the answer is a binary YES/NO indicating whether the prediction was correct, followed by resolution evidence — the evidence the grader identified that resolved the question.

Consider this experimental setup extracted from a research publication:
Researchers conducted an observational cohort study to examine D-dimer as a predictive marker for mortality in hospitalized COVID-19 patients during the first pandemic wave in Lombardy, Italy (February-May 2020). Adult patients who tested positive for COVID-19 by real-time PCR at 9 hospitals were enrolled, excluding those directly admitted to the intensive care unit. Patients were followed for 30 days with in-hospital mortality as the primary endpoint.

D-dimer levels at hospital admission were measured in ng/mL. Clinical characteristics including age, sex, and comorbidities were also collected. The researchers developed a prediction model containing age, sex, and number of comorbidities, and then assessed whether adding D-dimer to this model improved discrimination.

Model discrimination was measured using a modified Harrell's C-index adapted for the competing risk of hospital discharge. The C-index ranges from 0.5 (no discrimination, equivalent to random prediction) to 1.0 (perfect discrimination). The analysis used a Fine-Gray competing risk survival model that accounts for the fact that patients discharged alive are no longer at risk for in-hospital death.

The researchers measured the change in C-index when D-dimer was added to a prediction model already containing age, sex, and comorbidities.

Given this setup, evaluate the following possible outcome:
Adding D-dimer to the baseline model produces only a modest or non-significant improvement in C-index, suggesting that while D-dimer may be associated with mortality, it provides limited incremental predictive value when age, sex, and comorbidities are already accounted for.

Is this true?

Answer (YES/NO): YES